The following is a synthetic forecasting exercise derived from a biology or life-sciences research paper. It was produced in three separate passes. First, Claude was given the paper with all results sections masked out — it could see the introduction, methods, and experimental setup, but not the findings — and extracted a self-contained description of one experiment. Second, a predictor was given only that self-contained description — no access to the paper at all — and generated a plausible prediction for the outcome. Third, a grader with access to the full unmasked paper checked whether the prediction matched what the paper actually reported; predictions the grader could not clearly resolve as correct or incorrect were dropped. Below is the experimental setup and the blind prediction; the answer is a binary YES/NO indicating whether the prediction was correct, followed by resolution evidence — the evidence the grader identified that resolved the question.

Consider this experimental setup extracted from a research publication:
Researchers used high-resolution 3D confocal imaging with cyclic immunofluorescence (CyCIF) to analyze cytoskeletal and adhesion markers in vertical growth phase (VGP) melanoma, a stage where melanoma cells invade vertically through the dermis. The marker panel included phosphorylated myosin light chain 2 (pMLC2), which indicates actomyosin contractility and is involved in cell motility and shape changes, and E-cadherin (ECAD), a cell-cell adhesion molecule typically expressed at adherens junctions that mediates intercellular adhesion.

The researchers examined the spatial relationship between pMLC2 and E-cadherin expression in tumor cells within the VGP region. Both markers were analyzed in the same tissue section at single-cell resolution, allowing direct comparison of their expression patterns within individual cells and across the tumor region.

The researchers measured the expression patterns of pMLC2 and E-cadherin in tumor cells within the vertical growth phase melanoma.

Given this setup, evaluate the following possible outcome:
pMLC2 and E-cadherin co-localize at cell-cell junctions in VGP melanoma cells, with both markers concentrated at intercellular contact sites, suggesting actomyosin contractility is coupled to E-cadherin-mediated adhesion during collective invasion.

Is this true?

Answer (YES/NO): NO